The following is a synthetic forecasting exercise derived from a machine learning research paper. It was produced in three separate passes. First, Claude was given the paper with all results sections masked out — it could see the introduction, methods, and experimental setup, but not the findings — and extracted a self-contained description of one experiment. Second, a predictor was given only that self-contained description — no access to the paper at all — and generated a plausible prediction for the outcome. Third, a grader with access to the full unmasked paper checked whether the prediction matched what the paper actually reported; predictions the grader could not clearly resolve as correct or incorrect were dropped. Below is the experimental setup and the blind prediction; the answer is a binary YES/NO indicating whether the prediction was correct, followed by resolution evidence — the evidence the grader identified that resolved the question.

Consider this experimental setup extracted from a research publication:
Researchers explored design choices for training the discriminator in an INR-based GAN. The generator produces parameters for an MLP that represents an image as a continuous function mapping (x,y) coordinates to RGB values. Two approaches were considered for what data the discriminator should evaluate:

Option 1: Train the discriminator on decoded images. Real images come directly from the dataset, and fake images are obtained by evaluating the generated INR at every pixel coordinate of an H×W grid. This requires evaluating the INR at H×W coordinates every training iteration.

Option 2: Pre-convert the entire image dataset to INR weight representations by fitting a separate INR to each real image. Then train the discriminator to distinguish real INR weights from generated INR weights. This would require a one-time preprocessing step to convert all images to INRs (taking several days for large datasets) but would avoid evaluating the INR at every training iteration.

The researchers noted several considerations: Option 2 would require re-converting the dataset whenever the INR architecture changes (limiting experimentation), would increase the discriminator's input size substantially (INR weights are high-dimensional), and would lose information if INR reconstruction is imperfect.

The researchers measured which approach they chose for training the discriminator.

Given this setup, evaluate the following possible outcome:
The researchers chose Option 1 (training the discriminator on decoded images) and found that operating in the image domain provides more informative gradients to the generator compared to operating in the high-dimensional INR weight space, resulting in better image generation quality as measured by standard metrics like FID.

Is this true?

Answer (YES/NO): NO